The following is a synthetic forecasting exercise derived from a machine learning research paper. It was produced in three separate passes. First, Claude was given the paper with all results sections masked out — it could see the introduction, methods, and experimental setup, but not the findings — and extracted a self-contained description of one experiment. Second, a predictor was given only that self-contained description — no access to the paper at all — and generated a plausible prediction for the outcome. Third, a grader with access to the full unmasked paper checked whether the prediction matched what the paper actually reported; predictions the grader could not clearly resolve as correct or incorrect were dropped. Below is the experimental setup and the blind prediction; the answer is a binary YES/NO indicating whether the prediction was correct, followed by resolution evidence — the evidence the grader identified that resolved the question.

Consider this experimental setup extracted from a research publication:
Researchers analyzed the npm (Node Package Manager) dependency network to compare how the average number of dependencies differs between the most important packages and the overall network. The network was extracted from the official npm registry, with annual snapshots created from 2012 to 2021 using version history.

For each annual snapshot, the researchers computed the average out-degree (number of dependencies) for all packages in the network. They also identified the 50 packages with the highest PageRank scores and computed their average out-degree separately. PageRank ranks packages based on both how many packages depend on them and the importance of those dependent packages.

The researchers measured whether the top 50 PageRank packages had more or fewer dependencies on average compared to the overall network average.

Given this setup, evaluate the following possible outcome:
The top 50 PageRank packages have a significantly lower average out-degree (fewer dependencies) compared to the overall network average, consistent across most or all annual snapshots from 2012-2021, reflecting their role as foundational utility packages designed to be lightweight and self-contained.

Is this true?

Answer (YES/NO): NO